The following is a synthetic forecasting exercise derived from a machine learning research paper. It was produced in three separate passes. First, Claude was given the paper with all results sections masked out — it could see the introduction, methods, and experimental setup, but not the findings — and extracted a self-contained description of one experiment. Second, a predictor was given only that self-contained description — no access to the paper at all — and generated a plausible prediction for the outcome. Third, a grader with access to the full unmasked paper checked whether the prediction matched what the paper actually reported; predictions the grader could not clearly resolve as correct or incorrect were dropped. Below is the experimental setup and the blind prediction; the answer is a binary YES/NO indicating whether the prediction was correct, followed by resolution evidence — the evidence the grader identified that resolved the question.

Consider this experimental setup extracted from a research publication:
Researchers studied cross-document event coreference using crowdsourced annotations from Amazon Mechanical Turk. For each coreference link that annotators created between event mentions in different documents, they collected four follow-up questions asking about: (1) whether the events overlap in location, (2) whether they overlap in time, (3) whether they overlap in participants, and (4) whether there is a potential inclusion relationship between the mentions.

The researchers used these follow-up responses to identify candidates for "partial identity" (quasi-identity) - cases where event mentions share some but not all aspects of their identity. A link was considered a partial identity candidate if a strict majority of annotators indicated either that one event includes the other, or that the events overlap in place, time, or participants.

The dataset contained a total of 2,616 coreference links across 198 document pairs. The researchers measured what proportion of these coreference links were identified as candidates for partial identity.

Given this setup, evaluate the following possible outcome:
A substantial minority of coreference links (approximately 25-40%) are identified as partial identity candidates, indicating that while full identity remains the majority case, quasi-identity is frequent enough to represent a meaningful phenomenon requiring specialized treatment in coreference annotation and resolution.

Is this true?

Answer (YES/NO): YES